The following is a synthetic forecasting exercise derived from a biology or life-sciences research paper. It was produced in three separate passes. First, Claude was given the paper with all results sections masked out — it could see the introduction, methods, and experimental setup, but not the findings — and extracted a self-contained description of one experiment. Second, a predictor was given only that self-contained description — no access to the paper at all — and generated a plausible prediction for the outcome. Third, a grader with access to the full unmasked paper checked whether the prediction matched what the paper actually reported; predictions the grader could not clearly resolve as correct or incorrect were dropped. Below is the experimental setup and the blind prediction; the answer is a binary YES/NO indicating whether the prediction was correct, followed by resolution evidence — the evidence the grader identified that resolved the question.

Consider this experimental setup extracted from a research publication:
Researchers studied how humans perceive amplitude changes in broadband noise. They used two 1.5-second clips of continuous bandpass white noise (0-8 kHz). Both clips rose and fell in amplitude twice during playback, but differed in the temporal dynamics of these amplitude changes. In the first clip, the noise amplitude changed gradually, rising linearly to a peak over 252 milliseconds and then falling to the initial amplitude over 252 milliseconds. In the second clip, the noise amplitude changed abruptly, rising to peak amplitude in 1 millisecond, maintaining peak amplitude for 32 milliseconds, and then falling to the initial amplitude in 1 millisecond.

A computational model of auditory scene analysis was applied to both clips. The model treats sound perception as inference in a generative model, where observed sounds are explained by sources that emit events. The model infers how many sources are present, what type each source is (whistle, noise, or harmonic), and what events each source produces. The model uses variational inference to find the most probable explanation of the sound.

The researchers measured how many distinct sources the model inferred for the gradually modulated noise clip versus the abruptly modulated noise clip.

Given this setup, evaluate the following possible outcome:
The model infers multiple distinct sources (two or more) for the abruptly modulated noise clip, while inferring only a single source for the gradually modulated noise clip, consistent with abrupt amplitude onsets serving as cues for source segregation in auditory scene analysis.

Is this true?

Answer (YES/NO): YES